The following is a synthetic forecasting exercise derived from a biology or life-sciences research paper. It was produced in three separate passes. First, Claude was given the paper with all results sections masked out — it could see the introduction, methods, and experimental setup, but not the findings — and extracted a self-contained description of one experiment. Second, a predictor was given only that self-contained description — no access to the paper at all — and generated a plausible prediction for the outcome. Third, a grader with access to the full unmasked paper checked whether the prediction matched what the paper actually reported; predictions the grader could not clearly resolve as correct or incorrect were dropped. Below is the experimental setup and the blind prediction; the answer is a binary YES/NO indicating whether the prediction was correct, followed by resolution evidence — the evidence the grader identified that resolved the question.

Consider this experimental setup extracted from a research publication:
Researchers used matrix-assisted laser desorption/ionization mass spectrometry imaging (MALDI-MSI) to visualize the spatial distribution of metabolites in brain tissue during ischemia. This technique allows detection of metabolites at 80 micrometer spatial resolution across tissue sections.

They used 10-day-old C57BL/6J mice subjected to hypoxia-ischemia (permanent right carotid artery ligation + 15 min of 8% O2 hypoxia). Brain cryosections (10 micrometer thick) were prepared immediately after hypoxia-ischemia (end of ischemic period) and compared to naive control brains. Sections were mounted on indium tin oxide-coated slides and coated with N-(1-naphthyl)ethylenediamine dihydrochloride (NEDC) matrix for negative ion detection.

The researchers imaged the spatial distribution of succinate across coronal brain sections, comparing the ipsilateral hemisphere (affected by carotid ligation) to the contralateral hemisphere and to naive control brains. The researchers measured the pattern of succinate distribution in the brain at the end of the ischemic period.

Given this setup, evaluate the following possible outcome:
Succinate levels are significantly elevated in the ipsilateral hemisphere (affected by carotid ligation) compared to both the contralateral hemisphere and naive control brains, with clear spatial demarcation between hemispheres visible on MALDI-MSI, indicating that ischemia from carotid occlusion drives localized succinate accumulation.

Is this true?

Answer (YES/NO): YES